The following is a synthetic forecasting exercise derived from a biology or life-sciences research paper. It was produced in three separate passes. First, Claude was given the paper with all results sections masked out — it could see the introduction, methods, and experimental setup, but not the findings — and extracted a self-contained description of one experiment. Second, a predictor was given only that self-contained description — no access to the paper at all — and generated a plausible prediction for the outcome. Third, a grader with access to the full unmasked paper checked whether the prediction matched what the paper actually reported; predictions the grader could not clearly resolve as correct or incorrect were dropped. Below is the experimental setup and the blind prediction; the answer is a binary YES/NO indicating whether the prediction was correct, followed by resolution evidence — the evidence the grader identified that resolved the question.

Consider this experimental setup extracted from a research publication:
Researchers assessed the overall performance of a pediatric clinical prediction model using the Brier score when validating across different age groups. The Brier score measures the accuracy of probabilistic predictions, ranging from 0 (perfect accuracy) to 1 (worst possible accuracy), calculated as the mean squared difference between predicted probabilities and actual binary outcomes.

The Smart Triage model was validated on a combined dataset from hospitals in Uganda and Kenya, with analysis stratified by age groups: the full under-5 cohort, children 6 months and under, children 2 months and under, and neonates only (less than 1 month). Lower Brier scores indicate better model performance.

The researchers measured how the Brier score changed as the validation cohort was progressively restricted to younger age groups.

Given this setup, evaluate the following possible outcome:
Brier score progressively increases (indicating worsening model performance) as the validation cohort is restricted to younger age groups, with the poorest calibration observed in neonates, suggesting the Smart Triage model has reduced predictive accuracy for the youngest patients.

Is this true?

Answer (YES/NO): YES